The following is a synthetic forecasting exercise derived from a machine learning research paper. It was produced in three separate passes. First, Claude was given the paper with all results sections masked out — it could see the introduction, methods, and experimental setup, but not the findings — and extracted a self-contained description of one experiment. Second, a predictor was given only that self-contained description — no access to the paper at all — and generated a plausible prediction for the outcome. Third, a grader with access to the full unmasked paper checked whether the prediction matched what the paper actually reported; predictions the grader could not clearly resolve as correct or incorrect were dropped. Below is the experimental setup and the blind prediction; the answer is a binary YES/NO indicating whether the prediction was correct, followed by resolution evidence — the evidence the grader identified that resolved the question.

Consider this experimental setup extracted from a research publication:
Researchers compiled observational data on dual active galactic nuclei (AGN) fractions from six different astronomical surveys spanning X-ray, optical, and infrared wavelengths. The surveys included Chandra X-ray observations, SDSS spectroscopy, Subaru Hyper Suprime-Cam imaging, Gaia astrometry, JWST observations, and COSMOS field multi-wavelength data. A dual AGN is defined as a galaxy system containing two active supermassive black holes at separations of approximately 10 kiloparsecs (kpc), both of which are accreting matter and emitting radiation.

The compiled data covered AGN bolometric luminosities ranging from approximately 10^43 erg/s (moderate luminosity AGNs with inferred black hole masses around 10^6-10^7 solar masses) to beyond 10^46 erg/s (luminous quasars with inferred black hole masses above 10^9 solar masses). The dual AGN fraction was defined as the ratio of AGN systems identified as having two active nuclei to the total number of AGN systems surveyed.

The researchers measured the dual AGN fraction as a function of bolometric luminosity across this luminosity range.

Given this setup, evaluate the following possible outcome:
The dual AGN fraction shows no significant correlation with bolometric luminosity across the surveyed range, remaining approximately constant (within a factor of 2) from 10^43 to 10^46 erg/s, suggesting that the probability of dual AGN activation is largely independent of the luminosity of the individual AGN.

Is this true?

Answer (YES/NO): NO